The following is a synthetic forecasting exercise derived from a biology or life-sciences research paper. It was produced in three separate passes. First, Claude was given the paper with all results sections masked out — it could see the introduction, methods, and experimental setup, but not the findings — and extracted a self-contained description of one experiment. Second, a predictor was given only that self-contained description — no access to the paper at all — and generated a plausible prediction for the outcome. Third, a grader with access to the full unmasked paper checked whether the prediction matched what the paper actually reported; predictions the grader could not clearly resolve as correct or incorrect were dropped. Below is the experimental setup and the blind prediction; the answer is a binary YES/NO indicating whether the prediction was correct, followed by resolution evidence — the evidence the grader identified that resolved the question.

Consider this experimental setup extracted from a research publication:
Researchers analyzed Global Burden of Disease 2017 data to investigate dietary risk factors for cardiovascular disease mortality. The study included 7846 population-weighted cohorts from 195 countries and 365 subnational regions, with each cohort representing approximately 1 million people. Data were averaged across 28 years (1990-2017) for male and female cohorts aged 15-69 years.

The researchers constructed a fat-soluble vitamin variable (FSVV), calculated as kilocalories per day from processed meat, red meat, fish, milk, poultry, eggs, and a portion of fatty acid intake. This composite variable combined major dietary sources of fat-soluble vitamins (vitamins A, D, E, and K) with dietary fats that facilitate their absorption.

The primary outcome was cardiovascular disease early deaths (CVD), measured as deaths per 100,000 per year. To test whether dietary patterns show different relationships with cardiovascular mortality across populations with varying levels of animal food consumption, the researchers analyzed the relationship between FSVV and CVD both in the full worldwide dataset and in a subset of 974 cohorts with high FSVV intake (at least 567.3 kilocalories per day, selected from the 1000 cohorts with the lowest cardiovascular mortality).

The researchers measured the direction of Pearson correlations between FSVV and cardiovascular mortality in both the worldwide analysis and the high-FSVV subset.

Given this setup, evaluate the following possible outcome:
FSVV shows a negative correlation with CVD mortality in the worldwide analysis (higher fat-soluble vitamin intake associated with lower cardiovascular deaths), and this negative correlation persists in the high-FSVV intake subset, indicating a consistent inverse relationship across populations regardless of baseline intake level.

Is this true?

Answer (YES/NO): NO